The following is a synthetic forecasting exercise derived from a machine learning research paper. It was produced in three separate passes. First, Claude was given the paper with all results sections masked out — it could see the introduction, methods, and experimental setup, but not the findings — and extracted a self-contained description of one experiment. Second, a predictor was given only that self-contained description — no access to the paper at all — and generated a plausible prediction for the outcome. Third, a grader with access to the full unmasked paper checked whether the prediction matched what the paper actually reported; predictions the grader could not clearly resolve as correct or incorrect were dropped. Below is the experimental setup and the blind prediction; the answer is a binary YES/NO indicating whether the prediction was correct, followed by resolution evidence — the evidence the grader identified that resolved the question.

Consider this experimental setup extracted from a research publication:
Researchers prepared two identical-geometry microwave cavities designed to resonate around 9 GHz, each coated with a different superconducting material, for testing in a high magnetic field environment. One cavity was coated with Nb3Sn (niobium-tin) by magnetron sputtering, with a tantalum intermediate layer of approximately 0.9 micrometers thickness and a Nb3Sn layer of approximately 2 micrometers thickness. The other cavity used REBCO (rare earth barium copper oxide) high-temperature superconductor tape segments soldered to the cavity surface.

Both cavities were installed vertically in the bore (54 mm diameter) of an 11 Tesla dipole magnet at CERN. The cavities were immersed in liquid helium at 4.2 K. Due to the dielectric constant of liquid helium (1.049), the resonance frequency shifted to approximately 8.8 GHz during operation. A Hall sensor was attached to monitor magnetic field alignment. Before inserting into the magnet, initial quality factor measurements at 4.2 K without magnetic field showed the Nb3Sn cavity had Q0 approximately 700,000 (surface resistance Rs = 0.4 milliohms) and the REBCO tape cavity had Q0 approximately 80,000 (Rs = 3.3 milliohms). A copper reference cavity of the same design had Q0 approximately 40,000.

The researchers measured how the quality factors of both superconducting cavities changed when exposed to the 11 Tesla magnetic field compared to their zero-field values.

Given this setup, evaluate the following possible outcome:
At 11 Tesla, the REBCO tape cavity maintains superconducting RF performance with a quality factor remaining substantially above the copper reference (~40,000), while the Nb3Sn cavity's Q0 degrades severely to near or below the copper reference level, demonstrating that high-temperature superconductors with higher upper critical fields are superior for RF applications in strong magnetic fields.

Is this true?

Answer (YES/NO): YES